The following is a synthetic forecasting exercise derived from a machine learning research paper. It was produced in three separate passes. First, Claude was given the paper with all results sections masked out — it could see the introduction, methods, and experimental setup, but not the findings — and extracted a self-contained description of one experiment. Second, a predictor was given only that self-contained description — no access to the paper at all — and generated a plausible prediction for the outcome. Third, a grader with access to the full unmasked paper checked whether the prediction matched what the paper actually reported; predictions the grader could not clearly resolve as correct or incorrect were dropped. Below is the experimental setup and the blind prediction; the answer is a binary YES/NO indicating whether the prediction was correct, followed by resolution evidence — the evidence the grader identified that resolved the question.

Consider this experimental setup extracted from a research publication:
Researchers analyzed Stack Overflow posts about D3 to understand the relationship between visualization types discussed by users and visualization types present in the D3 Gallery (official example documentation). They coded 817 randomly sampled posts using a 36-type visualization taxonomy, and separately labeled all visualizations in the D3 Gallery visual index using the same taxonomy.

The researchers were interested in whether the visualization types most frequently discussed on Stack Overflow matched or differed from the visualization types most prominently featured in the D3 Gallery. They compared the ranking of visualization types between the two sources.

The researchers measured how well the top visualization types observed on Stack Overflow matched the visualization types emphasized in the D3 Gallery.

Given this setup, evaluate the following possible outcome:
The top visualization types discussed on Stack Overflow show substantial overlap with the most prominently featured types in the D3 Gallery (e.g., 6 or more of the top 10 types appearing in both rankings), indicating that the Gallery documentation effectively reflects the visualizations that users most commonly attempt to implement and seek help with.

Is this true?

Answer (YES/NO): YES